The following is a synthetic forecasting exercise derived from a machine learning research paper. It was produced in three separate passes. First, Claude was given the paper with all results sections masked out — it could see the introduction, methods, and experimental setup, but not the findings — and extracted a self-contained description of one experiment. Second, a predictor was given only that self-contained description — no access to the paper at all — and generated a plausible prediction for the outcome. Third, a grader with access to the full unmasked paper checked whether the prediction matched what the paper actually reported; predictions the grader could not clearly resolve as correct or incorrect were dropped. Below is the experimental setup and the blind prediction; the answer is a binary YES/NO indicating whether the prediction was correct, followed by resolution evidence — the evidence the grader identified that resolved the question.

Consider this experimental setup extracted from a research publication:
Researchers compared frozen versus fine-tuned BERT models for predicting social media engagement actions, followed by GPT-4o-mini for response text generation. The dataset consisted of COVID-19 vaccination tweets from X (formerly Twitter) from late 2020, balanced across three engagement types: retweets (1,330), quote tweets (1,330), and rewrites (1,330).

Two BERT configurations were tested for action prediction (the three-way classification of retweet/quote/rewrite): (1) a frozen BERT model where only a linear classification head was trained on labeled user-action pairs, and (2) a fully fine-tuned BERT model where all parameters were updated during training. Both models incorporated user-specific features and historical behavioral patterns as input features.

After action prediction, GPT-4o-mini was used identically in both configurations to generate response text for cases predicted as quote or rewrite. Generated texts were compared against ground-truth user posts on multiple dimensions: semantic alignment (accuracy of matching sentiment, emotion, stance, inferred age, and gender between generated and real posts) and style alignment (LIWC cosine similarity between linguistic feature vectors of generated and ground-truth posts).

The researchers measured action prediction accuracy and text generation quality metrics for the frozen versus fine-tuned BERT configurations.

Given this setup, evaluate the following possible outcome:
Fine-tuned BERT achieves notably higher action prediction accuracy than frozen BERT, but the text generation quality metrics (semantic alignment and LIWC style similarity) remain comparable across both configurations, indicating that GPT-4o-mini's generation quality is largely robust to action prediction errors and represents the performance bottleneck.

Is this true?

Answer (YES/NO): NO